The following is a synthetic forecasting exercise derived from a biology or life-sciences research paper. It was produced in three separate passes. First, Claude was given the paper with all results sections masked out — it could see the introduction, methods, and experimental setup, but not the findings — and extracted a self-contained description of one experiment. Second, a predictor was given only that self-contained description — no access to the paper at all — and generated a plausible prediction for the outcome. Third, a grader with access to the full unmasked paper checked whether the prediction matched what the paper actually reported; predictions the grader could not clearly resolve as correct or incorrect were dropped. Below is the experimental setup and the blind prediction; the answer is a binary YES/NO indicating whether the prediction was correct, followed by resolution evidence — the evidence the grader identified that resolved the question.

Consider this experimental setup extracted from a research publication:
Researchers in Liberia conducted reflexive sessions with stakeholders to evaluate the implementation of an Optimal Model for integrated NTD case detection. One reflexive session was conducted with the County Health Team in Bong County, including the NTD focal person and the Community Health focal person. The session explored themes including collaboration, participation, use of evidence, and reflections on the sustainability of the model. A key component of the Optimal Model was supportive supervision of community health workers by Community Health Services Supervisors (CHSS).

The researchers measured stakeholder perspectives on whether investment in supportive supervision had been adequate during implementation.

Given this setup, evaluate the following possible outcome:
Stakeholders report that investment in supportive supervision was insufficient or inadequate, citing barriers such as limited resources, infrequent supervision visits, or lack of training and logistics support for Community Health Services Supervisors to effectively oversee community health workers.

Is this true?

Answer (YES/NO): YES